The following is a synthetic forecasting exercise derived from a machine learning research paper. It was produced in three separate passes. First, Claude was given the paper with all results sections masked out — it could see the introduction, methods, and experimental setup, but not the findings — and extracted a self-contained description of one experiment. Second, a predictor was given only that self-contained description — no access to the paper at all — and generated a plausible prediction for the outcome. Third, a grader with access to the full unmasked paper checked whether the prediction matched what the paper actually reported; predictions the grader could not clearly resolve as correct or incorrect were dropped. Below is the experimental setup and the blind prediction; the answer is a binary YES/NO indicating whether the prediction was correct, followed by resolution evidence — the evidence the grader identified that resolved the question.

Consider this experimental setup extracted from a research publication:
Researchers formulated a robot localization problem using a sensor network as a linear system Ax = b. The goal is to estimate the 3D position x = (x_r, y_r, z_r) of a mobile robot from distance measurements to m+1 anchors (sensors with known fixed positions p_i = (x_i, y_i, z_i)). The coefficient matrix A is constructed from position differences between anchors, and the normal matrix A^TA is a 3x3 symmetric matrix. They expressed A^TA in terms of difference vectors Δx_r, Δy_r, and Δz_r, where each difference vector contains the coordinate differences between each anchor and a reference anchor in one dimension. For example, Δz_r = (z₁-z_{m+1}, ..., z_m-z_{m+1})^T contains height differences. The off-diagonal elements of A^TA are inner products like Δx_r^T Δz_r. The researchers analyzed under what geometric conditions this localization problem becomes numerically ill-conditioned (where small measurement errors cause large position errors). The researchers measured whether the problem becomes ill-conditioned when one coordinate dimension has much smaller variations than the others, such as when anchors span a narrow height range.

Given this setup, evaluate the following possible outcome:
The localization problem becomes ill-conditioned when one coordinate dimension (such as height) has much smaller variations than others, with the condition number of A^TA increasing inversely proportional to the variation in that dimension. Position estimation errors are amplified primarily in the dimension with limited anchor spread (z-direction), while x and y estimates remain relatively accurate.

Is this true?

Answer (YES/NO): YES